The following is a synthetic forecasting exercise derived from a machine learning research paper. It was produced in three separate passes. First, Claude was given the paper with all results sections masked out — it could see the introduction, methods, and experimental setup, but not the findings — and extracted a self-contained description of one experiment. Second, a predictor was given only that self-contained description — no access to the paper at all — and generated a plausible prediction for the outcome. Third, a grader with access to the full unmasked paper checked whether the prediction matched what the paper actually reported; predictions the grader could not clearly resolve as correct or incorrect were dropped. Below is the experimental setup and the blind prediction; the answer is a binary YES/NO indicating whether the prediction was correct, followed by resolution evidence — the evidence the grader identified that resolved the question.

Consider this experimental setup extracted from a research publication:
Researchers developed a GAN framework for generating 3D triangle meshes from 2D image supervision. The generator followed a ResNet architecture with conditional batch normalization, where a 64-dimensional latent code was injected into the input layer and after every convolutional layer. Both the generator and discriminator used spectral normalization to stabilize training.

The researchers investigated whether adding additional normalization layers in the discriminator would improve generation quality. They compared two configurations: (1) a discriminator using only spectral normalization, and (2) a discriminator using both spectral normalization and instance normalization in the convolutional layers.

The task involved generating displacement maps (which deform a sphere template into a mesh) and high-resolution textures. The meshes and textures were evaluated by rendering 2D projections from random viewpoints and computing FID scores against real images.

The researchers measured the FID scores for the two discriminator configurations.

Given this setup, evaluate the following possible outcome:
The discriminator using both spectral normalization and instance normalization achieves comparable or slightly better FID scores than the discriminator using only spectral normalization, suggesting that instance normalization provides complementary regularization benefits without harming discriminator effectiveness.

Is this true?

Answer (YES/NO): NO